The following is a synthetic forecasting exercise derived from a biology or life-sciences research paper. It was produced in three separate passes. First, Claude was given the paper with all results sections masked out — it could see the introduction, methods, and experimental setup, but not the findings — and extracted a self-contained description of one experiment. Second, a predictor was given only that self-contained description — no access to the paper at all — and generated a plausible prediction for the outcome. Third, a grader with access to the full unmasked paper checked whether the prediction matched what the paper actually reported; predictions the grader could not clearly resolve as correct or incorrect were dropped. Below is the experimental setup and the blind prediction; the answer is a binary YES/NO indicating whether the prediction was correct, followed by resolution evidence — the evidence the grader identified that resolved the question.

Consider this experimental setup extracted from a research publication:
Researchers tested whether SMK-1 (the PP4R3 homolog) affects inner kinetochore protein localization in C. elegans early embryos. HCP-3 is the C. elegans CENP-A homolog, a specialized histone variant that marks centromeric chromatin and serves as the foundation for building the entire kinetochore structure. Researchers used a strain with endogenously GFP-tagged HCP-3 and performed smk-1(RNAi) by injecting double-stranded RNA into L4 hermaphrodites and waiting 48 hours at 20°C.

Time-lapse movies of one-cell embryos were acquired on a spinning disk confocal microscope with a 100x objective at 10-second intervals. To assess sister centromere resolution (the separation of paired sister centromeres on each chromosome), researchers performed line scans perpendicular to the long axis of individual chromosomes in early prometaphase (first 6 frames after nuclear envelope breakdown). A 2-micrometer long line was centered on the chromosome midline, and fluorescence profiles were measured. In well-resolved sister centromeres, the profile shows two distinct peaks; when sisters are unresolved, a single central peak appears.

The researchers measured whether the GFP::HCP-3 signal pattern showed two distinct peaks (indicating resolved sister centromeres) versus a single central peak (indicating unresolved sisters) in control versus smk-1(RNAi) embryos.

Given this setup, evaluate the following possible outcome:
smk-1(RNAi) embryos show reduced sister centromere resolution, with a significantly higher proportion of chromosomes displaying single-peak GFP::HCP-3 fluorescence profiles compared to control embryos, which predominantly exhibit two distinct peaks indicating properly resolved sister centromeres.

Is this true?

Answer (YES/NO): YES